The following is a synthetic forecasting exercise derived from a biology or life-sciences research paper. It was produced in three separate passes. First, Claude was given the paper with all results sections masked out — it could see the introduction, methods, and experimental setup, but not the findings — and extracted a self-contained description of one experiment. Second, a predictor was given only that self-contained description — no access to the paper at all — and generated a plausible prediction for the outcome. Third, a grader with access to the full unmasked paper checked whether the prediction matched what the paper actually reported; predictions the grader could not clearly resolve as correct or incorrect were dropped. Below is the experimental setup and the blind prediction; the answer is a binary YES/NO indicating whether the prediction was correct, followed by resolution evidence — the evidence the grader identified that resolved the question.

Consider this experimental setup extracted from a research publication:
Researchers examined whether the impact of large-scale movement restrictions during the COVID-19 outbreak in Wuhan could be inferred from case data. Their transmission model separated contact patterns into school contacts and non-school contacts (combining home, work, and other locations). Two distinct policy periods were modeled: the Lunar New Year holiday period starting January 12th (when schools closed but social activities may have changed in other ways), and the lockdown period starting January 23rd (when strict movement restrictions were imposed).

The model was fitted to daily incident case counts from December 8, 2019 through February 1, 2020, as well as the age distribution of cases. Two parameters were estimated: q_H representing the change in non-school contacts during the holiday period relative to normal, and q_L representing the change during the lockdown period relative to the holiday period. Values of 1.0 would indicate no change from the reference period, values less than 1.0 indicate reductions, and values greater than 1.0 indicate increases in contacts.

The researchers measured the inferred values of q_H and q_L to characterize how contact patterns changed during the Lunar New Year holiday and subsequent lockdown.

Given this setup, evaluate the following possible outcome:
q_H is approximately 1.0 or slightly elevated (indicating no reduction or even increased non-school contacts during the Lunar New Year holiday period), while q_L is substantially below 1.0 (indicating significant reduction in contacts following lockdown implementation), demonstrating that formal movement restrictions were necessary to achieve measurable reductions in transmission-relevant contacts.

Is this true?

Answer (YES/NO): YES